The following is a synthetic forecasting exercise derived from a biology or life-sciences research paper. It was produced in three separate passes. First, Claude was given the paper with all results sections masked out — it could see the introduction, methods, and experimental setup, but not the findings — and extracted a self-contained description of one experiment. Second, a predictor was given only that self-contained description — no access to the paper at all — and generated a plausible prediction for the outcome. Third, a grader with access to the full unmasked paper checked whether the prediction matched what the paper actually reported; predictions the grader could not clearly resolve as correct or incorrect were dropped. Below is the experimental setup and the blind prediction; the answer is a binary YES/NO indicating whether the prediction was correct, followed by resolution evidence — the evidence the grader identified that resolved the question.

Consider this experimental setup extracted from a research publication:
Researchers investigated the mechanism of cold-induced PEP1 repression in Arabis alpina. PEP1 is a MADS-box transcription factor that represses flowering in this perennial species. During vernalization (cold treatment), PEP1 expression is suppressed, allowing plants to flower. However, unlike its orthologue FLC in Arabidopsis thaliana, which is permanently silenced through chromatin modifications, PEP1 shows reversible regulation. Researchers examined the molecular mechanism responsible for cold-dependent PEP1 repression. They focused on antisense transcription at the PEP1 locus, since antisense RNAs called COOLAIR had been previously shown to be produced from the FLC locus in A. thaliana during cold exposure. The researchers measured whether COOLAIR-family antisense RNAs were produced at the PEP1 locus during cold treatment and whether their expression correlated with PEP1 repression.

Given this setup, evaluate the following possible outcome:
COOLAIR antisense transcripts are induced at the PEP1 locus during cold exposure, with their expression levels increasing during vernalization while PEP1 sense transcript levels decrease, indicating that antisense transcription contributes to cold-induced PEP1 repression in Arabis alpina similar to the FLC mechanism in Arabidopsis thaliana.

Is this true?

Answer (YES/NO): YES